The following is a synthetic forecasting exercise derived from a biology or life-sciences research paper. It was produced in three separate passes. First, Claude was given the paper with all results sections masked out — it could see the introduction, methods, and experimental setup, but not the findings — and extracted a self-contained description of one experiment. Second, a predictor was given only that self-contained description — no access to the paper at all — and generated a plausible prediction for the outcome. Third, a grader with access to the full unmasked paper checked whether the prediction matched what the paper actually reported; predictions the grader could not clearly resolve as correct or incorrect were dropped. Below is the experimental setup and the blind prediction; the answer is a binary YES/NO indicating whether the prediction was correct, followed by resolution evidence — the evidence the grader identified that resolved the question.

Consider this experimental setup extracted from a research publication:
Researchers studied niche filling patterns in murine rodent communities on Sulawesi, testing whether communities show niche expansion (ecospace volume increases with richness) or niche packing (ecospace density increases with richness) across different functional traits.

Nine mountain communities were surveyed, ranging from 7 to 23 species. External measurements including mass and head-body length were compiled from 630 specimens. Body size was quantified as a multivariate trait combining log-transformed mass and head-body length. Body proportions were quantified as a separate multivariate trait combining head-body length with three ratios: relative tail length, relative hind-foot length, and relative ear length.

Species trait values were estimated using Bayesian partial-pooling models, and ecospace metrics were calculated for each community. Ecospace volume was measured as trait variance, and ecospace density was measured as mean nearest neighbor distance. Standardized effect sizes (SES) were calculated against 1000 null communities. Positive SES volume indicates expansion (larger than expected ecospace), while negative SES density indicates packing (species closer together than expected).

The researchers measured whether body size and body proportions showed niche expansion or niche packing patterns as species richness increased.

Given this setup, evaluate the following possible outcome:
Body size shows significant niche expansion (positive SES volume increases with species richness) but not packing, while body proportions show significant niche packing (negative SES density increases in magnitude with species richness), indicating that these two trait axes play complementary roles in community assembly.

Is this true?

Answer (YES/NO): NO